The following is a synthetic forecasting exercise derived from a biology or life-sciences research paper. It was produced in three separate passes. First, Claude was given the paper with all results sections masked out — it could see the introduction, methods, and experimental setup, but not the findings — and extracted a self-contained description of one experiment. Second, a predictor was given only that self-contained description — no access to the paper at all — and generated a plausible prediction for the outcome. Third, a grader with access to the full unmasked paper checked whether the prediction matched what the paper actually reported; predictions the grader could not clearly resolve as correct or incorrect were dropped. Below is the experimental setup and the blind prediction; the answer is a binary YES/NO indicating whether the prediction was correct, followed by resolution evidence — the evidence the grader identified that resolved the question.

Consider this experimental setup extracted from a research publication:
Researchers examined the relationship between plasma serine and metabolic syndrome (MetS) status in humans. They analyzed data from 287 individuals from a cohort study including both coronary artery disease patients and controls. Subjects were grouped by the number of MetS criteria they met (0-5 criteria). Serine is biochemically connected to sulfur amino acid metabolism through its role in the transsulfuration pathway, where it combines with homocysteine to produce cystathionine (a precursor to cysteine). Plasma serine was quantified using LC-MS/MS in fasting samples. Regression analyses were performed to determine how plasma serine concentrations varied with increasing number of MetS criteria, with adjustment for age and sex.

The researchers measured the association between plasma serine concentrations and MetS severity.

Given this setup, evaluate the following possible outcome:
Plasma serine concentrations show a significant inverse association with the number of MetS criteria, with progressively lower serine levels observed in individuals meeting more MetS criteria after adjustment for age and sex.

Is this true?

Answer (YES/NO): YES